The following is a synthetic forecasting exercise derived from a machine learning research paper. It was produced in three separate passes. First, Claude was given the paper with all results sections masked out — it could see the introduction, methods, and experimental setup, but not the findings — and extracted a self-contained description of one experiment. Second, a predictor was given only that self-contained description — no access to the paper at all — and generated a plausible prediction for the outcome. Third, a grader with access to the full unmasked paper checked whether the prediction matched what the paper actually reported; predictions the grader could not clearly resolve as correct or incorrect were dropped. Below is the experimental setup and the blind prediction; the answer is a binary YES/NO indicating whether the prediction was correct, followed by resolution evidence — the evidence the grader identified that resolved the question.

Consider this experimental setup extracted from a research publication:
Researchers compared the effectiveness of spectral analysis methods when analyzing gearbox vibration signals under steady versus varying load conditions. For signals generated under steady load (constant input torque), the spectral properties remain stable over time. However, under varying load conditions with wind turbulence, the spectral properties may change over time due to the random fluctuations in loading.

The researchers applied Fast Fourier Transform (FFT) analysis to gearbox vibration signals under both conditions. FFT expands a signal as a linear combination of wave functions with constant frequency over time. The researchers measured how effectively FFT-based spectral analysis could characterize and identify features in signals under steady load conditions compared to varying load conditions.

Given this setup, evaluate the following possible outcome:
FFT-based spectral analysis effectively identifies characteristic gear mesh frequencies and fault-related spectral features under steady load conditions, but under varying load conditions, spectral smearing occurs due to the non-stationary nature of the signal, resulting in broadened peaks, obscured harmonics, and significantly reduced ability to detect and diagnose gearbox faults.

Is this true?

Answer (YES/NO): NO